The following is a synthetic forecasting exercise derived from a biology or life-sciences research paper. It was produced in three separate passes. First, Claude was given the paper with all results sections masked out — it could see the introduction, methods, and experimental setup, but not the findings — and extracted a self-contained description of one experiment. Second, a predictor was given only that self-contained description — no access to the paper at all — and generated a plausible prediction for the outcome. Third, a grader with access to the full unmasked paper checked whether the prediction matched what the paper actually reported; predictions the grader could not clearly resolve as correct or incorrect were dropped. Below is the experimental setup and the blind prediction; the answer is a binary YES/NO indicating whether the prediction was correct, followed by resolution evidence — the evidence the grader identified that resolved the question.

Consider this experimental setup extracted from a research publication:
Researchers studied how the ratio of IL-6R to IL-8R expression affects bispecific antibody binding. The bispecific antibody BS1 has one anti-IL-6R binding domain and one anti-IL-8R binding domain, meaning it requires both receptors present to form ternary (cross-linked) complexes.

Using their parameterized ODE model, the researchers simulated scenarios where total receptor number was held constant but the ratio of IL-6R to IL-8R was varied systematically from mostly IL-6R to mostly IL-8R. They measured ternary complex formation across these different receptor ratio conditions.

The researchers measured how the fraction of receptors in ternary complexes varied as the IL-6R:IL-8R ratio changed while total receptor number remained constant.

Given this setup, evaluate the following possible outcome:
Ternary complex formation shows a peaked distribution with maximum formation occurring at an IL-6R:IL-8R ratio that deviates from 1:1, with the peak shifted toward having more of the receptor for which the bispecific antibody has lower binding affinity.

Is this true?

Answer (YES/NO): NO